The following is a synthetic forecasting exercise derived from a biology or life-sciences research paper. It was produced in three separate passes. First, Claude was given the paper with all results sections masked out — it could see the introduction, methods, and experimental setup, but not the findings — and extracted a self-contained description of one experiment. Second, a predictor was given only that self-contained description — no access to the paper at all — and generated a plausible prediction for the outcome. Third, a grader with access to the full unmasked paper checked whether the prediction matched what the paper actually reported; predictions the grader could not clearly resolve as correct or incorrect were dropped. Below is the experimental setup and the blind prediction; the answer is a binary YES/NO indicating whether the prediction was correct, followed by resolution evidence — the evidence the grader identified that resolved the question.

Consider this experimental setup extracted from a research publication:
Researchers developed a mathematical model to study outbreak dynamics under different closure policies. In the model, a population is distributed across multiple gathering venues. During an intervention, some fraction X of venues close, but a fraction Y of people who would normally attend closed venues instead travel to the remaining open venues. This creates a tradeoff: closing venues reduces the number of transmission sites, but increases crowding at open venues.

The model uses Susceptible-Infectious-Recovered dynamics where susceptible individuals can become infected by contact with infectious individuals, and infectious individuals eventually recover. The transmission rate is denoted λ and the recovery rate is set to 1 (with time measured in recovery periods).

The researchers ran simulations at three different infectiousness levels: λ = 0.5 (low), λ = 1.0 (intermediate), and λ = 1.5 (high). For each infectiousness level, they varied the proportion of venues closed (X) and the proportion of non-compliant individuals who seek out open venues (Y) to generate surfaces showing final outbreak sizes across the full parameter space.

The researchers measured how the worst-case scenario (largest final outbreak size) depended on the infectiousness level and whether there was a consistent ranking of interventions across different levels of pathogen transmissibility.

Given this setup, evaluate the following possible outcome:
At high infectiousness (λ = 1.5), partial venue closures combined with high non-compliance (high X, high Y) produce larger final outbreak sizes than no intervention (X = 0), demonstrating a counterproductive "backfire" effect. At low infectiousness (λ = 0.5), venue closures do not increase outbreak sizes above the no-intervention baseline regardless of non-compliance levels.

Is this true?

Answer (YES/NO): NO